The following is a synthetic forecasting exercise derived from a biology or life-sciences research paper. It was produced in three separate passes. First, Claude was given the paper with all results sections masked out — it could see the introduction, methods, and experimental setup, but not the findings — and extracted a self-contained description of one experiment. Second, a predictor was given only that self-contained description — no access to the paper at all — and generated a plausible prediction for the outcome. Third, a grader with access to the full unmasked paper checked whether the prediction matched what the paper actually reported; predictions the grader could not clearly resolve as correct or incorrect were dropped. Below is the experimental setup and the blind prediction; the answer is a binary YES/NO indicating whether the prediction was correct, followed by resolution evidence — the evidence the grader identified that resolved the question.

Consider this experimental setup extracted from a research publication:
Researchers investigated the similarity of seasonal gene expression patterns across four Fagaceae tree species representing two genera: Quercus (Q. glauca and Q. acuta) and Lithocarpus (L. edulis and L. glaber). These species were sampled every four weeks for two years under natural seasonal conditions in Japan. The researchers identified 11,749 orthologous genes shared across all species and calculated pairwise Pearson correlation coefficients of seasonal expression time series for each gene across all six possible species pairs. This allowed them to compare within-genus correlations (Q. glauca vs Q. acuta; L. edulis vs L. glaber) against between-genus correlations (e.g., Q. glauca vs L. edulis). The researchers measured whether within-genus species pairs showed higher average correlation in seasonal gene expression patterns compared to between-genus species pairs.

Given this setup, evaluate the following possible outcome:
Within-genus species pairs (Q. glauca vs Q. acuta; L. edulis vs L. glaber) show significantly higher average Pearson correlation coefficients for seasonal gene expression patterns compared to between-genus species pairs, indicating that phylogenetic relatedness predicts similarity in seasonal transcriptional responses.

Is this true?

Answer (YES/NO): YES